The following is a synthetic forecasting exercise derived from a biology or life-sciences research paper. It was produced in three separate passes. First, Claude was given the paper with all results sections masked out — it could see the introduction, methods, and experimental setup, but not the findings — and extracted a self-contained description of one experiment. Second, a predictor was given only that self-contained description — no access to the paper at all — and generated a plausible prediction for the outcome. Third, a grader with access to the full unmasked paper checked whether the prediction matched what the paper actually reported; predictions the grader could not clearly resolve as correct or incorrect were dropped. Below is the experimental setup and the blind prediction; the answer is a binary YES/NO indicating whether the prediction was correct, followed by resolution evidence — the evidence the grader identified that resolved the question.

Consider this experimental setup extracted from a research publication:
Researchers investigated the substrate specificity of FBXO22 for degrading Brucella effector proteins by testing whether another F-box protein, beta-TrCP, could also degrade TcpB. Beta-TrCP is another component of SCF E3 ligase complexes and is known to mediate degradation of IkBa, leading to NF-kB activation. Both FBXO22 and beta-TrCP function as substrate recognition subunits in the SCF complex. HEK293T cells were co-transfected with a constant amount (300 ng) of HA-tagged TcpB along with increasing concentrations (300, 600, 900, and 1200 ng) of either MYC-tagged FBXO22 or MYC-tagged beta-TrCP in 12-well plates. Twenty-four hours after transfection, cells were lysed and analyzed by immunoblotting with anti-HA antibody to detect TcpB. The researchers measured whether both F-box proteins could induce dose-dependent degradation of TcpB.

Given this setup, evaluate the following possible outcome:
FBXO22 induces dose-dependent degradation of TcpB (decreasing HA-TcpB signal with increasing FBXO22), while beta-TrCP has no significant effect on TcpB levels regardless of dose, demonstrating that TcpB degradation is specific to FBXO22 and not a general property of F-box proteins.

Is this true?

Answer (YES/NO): YES